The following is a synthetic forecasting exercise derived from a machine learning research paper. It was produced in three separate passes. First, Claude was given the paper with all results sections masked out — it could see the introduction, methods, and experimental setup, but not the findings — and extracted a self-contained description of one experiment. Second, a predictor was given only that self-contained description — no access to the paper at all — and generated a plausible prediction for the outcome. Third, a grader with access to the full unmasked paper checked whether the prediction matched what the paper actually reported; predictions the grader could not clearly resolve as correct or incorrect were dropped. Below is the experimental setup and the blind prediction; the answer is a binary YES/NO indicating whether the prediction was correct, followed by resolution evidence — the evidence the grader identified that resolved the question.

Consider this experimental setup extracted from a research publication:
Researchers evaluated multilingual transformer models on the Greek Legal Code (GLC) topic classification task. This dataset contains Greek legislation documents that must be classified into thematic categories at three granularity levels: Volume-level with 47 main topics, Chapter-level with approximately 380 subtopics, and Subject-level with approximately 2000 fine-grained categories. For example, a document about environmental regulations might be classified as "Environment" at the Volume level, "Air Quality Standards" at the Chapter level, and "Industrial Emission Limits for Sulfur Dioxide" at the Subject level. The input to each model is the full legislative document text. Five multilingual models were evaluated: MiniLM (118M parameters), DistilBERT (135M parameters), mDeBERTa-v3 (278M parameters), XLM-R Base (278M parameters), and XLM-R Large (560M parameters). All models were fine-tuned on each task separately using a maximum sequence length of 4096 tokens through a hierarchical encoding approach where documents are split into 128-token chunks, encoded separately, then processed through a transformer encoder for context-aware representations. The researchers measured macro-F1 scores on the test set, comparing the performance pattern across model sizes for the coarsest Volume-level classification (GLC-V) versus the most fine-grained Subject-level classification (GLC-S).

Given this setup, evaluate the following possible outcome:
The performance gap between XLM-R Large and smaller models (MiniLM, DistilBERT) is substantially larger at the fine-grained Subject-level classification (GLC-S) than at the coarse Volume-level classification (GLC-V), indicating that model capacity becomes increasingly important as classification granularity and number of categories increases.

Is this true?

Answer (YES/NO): NO